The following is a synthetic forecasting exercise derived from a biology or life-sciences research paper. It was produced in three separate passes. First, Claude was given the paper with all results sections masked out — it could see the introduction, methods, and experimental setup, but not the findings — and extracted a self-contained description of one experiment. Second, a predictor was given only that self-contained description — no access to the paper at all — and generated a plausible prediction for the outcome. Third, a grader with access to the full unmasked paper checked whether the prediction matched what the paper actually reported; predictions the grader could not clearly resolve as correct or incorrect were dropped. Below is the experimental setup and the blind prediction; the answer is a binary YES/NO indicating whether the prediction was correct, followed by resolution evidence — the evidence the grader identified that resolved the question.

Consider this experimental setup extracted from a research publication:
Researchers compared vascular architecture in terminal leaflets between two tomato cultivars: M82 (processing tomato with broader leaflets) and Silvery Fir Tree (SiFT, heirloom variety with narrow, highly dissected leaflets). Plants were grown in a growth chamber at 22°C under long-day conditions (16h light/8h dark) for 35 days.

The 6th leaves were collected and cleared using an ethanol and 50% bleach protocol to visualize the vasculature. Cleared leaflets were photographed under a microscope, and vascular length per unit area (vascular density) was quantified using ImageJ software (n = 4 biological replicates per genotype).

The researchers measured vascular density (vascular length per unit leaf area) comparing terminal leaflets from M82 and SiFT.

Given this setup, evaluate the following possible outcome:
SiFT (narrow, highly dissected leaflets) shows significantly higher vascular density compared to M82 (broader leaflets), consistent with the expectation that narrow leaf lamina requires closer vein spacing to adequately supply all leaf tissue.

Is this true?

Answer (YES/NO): NO